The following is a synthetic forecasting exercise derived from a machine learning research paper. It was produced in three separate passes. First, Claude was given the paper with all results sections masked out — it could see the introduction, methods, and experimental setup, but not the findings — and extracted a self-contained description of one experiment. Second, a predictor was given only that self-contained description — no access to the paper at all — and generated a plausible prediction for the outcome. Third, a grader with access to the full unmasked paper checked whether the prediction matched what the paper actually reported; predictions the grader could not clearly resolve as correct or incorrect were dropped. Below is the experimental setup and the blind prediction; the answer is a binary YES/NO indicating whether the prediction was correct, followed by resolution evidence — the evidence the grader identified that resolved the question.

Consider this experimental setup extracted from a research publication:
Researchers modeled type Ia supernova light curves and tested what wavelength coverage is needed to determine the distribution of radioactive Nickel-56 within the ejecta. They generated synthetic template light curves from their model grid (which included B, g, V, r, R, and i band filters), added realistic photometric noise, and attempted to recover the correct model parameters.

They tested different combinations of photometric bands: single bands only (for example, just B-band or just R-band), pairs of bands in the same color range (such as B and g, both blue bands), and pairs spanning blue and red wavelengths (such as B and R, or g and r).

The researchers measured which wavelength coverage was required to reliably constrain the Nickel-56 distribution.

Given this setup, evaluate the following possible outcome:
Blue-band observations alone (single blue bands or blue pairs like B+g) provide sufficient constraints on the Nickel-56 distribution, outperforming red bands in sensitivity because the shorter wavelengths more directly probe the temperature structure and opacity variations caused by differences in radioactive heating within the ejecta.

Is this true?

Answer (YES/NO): NO